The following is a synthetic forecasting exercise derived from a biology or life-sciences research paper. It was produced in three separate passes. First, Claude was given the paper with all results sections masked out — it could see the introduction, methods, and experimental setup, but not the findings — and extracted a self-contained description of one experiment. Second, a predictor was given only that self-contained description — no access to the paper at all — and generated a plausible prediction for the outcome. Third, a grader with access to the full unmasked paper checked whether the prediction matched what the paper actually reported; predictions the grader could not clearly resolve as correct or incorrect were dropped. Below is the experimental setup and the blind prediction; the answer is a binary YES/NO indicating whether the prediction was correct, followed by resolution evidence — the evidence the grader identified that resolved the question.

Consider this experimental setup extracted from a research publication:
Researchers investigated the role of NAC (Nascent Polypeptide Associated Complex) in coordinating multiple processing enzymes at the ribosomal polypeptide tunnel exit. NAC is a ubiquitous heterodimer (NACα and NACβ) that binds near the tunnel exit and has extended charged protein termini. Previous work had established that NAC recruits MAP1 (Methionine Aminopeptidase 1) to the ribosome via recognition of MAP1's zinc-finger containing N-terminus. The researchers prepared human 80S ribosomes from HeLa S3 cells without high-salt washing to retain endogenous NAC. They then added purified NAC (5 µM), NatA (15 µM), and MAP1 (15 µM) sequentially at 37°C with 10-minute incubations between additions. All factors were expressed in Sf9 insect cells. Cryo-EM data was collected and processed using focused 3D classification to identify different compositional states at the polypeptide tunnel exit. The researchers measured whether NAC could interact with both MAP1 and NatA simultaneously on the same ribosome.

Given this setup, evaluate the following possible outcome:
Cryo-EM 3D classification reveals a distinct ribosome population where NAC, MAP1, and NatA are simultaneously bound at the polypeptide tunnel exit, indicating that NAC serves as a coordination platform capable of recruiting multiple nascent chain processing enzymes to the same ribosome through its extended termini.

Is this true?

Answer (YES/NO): YES